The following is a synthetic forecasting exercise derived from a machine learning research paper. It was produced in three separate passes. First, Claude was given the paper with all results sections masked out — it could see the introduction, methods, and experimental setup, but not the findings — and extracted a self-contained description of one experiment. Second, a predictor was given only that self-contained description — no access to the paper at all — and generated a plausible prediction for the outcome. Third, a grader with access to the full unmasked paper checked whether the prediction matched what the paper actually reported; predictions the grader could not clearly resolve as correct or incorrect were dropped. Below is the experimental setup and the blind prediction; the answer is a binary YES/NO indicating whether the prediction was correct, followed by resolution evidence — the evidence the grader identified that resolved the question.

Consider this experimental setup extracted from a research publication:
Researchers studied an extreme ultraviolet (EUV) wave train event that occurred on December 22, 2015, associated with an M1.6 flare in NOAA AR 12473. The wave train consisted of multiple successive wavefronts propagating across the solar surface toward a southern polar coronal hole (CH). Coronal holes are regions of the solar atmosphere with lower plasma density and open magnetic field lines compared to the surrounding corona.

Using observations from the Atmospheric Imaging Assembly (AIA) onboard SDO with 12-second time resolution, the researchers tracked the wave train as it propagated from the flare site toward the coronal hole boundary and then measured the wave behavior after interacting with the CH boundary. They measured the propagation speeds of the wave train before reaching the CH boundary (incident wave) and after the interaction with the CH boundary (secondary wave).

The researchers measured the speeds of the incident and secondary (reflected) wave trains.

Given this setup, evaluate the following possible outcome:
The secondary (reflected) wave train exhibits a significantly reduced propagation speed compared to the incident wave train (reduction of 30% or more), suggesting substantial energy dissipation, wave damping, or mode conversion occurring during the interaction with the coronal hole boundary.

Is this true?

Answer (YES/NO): NO